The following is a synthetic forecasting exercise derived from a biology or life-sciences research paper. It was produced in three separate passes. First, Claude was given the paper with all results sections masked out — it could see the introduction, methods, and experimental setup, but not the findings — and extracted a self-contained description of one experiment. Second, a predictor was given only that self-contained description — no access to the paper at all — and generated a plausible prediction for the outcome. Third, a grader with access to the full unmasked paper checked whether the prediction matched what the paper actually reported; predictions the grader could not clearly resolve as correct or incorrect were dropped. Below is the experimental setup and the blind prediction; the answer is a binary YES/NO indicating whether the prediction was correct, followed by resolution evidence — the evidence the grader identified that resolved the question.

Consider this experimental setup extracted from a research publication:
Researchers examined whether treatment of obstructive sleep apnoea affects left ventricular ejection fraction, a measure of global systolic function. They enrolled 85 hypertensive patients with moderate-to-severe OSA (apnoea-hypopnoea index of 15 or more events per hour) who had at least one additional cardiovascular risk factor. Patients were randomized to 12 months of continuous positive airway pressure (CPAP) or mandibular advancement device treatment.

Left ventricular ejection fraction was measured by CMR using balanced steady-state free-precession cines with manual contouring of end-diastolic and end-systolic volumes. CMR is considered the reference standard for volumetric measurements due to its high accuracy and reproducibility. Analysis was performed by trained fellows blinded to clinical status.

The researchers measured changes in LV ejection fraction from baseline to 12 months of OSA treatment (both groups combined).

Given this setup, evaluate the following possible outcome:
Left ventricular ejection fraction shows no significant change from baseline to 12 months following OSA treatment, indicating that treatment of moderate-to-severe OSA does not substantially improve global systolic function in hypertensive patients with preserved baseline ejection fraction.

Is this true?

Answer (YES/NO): YES